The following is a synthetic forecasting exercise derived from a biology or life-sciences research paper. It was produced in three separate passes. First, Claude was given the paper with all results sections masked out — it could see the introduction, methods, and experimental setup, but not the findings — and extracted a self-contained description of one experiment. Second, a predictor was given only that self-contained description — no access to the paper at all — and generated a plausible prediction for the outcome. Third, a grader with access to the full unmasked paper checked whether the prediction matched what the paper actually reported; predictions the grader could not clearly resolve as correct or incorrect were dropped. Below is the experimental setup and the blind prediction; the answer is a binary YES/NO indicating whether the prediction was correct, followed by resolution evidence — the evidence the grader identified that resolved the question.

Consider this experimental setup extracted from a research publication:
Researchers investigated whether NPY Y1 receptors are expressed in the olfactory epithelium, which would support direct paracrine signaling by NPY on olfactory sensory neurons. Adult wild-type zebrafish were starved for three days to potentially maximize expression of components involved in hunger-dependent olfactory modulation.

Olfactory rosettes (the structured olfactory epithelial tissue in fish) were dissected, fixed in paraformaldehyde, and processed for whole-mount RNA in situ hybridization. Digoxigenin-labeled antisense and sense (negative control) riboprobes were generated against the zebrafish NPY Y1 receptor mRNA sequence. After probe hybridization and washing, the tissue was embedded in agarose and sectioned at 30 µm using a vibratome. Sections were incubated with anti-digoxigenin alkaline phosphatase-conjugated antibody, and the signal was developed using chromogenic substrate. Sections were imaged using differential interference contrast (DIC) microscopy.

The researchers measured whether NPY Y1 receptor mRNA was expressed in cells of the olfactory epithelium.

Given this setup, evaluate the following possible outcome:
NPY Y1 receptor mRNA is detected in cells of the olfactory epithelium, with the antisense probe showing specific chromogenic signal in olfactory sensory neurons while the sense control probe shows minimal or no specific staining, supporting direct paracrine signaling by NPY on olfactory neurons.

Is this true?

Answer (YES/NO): YES